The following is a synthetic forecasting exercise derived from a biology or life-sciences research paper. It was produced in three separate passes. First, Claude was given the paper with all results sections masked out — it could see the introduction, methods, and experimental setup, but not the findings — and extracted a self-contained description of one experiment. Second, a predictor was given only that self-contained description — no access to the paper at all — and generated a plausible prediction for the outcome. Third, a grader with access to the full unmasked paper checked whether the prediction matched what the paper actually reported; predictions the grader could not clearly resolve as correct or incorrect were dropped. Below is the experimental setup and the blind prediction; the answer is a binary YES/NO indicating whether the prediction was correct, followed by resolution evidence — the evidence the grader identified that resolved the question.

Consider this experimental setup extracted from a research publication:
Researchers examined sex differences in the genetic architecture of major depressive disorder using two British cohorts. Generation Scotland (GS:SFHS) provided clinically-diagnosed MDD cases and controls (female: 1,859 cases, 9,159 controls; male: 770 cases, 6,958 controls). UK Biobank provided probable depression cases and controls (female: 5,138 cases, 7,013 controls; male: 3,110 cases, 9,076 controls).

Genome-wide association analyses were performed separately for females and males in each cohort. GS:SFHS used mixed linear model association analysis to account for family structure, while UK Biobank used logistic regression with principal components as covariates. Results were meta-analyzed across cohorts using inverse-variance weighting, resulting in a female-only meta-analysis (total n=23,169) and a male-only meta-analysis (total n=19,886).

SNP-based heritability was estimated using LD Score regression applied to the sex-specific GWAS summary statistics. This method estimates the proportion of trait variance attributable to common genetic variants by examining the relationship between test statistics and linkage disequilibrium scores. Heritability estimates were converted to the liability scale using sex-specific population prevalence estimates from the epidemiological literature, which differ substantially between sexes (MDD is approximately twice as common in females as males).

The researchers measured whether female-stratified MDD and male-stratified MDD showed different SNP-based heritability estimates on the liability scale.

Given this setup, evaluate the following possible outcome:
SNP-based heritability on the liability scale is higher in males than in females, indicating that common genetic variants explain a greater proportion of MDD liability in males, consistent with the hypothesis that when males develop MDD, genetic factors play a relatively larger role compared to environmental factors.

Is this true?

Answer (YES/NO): NO